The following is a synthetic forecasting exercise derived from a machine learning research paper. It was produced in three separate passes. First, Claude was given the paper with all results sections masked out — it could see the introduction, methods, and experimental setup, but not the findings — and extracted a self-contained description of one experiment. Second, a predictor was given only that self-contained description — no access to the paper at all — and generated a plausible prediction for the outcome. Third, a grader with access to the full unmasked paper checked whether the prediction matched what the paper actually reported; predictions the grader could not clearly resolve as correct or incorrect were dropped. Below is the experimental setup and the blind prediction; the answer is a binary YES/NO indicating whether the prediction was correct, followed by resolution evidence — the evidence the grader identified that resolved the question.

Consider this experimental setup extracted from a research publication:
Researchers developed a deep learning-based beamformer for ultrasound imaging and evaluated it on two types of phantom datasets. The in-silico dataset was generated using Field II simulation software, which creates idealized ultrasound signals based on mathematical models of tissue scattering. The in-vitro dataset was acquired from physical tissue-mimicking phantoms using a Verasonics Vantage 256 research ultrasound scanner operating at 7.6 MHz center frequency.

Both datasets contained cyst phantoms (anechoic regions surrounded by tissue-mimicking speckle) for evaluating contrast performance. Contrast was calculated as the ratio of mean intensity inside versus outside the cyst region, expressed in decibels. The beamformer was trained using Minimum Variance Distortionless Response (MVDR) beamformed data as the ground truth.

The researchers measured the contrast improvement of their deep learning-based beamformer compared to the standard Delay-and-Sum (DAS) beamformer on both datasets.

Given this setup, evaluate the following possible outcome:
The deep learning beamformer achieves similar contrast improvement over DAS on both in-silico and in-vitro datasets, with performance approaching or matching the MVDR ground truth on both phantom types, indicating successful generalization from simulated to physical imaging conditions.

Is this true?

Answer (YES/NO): NO